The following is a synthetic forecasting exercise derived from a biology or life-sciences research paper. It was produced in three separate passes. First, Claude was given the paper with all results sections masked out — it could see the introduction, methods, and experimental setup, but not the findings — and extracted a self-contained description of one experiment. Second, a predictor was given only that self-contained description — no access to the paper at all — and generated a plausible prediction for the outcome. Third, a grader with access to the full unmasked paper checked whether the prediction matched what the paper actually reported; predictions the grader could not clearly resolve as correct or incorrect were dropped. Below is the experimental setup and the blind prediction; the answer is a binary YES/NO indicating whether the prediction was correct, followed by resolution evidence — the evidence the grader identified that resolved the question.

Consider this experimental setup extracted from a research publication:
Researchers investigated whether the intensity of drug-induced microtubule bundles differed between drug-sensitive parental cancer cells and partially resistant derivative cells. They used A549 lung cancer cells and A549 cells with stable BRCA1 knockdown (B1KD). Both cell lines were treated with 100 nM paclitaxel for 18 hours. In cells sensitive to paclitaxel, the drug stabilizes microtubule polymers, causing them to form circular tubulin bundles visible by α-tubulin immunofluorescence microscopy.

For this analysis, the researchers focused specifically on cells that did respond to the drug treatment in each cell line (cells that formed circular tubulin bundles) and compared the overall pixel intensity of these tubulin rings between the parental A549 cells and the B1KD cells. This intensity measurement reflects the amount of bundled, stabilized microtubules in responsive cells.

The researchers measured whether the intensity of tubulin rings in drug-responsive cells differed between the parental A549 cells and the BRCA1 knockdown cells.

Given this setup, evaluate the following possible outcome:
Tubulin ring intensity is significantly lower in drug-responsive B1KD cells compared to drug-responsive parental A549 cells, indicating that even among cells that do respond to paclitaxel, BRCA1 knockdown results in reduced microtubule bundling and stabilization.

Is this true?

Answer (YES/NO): YES